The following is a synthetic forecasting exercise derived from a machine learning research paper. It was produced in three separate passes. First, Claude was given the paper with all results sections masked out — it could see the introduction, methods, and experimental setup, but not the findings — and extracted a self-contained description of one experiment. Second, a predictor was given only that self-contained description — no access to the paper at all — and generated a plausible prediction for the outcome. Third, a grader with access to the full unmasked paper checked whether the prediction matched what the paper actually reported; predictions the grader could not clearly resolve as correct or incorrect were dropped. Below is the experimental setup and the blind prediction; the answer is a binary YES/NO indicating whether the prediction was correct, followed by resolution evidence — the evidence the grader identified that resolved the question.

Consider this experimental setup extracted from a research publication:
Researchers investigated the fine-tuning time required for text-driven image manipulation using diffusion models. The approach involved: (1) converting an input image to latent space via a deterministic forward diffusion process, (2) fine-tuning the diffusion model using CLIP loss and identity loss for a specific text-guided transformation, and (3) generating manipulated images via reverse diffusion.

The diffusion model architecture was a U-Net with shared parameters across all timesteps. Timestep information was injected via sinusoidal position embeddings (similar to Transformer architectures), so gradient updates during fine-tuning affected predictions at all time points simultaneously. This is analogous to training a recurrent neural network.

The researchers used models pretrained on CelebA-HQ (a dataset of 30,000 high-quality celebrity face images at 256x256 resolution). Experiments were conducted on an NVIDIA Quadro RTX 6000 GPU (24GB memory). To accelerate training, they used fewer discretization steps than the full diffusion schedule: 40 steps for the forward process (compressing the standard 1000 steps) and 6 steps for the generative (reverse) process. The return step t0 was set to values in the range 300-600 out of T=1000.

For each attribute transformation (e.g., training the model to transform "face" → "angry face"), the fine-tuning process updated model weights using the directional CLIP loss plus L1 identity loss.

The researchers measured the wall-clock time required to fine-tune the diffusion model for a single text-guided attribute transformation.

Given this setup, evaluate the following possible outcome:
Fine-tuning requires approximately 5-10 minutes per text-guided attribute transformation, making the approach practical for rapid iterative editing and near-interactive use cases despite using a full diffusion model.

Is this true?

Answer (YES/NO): NO